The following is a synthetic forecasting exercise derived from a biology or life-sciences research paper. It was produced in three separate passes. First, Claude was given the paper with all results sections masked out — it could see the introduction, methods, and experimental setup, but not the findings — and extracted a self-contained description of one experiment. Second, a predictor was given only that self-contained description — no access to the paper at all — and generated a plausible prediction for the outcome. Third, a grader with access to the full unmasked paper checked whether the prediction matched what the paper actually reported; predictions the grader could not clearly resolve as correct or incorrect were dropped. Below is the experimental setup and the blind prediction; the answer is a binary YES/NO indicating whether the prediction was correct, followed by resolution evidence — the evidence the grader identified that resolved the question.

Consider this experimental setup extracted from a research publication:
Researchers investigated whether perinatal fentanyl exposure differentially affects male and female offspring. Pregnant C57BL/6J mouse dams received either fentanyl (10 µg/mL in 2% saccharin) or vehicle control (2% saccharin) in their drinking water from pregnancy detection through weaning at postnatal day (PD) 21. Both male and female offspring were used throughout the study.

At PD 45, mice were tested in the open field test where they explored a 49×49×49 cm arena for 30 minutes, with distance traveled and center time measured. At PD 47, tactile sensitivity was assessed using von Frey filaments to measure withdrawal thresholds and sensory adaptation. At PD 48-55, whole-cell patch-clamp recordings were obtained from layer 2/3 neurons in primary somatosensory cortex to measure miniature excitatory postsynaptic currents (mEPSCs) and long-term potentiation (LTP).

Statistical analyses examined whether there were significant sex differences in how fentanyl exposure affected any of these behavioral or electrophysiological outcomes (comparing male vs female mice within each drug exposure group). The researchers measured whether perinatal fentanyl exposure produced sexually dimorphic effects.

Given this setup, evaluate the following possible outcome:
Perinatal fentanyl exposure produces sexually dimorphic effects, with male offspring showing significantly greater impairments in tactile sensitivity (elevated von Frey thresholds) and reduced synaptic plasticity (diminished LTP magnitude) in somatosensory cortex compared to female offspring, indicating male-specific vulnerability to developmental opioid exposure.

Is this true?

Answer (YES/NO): NO